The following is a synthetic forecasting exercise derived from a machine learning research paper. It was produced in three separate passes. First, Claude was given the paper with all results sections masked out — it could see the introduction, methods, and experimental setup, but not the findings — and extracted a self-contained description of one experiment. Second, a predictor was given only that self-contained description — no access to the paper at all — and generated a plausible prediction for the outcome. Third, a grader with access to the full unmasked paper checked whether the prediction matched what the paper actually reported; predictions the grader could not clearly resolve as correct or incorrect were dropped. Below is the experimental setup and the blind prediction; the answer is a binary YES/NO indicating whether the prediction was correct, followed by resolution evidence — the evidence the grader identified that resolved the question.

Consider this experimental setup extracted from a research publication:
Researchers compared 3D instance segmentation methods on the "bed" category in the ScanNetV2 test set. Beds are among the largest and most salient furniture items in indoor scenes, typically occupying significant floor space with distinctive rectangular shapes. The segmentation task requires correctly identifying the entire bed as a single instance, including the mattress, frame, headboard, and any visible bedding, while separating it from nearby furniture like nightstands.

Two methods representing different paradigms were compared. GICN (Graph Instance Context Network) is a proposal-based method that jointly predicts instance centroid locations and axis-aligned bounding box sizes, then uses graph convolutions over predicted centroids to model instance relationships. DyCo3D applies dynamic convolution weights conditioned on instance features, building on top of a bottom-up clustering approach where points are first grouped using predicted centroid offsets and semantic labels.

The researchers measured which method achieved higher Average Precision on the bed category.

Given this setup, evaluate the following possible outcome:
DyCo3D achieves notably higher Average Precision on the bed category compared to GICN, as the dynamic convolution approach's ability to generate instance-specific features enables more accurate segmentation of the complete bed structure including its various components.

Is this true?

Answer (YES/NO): NO